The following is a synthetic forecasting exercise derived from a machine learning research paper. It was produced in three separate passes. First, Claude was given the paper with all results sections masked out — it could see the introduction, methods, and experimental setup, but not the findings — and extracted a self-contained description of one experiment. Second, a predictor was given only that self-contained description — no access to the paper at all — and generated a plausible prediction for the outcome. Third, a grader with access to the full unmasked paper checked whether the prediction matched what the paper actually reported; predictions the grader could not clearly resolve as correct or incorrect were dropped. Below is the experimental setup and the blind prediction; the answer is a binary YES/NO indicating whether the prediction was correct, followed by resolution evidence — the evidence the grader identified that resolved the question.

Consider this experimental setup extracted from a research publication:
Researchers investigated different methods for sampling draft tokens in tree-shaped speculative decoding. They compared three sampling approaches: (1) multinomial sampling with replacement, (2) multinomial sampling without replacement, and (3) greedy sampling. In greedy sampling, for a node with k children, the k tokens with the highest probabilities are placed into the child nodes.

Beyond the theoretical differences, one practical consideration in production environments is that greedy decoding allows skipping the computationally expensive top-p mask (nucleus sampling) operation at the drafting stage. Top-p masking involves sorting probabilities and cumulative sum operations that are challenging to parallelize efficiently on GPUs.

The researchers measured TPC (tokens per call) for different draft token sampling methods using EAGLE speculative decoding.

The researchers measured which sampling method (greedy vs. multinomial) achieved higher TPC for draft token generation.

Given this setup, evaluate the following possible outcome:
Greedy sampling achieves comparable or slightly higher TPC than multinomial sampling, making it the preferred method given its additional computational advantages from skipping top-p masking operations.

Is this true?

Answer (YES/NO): YES